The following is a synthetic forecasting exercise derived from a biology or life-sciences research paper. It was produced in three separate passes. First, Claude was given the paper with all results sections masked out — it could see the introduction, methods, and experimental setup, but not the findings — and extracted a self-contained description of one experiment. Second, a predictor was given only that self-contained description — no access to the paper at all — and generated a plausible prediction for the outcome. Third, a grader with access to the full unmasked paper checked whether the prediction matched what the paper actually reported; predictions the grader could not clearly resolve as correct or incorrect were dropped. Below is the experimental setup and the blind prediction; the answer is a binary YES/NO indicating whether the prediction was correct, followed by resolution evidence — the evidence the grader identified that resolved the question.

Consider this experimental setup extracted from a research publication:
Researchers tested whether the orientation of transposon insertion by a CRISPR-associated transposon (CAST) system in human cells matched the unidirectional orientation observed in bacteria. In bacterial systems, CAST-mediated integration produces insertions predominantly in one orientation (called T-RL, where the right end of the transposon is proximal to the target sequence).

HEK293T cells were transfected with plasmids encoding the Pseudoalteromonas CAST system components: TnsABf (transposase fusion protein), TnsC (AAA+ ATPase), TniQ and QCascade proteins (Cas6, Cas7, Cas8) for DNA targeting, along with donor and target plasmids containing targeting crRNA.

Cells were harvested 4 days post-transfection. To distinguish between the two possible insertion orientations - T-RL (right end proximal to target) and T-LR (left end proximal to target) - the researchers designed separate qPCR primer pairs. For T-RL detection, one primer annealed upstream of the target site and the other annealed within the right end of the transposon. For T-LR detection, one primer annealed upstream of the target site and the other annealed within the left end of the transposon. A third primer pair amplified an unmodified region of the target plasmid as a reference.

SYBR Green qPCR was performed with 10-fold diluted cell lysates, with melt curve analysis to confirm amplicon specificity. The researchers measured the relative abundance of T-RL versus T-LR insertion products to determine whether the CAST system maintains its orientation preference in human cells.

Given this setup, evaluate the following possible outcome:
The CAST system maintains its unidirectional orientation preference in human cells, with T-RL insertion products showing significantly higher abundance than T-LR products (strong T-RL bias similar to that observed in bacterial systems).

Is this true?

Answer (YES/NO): YES